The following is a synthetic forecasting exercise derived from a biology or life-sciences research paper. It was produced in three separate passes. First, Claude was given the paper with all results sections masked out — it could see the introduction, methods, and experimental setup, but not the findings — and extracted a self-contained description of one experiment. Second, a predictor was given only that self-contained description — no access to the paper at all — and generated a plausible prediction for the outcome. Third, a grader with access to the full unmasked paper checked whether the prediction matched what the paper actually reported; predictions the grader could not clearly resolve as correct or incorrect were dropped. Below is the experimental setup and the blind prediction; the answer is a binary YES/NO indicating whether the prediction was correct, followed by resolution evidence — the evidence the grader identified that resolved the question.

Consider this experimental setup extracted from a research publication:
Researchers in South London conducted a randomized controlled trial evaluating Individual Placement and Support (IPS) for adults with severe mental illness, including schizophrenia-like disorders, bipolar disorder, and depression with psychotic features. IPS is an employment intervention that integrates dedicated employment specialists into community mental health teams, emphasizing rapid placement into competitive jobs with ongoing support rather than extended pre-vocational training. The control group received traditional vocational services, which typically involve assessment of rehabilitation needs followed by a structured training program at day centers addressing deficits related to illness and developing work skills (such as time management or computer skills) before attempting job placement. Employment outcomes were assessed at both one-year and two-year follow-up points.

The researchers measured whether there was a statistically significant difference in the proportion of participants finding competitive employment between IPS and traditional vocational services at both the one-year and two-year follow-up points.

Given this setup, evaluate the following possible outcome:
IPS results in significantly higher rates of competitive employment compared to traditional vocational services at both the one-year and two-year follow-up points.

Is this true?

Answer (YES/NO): NO